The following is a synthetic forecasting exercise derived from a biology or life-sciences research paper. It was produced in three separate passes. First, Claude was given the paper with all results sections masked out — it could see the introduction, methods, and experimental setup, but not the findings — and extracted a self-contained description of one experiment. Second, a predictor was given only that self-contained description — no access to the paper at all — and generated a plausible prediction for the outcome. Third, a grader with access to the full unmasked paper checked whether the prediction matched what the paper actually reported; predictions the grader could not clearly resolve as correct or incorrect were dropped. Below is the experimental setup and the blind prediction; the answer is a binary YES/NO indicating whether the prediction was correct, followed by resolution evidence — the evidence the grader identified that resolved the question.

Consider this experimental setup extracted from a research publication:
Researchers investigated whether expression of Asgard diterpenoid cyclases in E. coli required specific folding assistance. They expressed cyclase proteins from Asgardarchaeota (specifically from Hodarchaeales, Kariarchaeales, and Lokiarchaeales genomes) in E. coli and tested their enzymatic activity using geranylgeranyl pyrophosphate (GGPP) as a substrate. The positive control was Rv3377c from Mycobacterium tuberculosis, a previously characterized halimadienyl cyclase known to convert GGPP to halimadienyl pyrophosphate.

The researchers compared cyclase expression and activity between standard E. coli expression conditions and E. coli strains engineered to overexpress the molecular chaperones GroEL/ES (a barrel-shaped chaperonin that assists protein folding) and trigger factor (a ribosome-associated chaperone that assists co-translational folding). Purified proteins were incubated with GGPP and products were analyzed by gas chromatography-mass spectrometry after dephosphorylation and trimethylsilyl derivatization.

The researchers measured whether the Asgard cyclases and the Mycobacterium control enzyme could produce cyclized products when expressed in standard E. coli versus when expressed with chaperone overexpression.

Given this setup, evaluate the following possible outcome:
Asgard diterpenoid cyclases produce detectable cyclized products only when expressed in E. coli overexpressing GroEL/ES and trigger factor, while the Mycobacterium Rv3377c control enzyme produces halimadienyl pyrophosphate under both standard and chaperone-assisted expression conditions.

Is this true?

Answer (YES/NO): NO